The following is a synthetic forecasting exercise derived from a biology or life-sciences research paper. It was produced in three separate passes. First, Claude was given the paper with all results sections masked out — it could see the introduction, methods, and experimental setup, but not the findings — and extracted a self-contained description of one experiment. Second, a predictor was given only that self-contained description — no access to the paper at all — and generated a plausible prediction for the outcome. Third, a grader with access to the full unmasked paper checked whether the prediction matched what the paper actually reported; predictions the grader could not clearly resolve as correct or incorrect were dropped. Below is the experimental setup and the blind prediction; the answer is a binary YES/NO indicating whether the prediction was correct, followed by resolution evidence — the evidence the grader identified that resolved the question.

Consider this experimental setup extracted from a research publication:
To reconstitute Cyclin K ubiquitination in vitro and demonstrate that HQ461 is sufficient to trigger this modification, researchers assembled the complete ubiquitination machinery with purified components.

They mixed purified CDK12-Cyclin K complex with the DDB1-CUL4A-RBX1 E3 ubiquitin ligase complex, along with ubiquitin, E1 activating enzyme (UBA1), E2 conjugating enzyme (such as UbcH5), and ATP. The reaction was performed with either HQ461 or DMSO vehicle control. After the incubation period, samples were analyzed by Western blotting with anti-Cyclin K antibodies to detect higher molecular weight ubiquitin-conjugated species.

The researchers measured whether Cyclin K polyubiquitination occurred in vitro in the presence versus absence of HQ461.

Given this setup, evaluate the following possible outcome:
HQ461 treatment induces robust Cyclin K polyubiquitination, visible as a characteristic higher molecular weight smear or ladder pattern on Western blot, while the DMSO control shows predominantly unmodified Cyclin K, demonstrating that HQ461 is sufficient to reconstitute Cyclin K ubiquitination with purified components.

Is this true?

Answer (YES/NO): YES